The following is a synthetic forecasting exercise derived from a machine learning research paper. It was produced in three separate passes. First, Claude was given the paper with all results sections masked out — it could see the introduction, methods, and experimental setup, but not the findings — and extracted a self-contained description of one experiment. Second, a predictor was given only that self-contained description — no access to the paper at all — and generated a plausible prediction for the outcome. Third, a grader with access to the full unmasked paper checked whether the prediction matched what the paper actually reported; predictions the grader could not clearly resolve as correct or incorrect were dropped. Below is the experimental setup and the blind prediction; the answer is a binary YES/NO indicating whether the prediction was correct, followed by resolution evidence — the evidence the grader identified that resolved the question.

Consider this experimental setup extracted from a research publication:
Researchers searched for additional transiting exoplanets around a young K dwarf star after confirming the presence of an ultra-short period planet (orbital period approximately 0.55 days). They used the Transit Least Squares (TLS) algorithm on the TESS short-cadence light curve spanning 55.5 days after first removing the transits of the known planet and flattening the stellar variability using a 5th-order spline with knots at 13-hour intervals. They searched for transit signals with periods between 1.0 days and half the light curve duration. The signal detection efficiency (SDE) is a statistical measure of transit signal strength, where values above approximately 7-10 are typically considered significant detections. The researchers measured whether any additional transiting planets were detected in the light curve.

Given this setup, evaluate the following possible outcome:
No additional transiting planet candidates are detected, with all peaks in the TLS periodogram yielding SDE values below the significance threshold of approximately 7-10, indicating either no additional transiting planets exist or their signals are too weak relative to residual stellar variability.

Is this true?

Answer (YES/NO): YES